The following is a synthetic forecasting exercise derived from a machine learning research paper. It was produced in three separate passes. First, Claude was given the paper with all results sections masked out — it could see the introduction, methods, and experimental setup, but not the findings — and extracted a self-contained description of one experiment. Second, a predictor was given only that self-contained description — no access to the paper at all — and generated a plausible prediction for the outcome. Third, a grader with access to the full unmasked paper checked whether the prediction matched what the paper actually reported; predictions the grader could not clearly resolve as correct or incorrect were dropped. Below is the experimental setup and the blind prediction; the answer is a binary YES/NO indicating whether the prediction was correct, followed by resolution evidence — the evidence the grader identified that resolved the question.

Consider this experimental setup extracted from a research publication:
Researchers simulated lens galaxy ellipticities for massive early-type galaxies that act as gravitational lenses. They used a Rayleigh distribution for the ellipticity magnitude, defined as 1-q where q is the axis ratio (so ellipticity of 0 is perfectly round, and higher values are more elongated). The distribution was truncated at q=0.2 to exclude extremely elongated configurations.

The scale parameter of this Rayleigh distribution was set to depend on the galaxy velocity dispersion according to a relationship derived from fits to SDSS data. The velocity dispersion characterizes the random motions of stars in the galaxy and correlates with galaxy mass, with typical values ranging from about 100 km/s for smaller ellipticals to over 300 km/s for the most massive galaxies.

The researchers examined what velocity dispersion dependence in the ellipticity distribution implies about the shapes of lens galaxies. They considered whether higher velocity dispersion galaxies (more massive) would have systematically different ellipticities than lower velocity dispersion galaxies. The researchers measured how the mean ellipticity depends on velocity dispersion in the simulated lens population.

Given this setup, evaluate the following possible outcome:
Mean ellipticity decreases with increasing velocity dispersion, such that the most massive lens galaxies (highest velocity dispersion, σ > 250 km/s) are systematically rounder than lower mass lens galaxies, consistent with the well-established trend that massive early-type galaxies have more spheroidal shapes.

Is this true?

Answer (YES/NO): YES